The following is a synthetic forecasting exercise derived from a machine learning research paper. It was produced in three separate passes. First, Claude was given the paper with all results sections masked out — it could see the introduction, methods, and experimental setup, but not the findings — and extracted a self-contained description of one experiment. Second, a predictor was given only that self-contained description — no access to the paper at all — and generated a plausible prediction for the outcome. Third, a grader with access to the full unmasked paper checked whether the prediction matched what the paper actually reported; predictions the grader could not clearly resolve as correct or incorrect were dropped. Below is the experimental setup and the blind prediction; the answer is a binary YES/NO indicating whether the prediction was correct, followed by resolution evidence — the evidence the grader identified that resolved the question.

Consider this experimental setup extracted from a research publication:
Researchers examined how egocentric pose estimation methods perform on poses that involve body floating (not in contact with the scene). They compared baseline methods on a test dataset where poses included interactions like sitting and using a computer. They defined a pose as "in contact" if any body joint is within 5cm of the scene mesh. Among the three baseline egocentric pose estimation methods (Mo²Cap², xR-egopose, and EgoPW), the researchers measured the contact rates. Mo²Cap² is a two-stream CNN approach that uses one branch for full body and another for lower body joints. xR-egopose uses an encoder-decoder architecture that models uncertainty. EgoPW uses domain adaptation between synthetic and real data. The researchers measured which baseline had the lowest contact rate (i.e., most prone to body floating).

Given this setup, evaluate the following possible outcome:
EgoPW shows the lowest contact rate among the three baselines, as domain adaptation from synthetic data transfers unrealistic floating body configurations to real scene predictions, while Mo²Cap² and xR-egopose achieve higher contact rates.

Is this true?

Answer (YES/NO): NO